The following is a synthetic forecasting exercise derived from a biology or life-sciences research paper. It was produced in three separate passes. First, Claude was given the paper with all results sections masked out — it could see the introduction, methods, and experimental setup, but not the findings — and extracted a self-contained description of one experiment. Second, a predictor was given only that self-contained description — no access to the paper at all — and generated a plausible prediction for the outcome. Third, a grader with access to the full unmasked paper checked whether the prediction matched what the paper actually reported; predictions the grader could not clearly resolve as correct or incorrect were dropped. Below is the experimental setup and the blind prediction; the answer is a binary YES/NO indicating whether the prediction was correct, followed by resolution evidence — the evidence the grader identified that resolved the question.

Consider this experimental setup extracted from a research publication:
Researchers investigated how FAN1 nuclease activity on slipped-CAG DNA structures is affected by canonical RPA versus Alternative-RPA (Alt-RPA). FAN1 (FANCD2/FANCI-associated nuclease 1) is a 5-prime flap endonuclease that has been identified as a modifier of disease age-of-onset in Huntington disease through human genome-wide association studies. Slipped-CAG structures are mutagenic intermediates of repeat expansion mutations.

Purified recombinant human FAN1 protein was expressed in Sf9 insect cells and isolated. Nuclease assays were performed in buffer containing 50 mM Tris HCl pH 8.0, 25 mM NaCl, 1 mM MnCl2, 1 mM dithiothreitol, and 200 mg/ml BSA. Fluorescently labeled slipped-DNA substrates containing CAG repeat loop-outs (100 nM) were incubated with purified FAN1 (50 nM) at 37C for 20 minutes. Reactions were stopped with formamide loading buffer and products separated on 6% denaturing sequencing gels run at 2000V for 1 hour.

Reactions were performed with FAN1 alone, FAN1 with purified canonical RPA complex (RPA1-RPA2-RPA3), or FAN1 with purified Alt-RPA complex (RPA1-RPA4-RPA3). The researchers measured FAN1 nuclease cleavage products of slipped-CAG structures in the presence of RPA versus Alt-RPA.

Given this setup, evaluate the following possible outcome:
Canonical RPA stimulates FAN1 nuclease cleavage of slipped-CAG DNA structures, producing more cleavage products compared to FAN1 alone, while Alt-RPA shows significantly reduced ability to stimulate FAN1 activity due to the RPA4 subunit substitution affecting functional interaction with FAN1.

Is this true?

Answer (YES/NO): NO